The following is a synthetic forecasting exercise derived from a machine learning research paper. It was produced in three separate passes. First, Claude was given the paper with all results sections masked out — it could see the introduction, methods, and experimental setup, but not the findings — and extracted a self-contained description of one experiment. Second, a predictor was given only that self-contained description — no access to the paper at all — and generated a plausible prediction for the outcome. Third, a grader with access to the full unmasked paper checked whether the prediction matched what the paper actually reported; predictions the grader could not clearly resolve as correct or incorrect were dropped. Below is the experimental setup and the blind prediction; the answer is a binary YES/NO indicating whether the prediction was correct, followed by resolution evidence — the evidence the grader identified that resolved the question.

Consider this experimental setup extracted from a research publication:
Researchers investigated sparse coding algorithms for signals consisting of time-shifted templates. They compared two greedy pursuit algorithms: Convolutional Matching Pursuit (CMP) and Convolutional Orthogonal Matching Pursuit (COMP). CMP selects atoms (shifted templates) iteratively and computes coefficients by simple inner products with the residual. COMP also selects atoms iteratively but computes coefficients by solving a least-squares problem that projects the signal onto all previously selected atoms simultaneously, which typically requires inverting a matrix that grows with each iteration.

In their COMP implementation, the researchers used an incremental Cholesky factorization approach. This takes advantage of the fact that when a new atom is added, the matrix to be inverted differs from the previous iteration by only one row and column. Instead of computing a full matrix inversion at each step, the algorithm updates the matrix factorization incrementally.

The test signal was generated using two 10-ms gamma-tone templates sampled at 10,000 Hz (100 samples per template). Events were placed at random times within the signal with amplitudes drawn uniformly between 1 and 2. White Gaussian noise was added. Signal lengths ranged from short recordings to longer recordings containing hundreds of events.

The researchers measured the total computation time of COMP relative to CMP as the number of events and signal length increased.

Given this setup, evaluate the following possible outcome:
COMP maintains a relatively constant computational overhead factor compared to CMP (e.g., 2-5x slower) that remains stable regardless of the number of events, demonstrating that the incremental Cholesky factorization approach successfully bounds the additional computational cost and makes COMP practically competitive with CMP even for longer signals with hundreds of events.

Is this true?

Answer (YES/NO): NO